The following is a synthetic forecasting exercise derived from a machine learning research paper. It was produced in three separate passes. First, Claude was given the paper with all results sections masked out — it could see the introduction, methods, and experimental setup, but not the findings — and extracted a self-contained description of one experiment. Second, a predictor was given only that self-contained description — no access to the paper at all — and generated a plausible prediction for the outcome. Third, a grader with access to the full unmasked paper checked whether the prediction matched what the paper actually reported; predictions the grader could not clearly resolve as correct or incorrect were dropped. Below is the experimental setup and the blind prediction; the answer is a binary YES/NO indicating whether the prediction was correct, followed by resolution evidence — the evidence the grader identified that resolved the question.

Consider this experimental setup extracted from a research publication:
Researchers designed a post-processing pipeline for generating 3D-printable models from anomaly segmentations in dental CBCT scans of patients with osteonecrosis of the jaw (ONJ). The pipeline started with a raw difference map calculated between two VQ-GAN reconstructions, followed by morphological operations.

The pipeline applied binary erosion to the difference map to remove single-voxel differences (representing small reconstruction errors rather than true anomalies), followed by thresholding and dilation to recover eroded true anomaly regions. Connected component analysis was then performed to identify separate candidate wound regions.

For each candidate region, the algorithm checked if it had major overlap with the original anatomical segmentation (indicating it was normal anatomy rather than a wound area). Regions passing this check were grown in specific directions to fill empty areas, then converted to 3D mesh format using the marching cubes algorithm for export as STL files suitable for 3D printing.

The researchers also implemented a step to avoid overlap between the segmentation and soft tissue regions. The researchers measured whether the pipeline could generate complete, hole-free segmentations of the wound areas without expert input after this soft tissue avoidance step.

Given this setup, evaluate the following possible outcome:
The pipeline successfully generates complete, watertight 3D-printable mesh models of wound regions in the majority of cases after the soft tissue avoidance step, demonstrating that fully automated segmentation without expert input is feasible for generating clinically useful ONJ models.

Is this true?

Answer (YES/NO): NO